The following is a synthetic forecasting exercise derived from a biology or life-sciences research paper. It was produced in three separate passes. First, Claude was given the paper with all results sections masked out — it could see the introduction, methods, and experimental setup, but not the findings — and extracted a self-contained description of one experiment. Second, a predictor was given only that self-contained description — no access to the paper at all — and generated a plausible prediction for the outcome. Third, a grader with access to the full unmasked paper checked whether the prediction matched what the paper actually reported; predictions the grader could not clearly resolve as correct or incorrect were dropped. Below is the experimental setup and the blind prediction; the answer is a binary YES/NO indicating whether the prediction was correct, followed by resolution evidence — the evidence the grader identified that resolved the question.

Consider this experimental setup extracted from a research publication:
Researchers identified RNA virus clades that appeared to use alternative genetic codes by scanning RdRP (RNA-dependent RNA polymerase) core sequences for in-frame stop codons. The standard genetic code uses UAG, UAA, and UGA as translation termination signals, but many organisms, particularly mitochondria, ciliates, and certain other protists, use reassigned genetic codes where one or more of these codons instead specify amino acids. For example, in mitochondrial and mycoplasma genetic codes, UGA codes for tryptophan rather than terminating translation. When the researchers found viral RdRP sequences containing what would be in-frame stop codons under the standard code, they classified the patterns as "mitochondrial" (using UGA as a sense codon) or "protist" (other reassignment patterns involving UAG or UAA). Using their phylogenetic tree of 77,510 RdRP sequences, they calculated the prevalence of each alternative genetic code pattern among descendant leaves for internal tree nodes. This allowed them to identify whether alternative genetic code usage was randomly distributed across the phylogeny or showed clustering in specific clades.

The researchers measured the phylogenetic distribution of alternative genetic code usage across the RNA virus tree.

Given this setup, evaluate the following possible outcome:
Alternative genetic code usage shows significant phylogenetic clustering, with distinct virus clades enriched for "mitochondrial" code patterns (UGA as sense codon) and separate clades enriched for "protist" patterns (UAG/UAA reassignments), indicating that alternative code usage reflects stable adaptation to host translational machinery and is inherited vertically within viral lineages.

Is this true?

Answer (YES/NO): YES